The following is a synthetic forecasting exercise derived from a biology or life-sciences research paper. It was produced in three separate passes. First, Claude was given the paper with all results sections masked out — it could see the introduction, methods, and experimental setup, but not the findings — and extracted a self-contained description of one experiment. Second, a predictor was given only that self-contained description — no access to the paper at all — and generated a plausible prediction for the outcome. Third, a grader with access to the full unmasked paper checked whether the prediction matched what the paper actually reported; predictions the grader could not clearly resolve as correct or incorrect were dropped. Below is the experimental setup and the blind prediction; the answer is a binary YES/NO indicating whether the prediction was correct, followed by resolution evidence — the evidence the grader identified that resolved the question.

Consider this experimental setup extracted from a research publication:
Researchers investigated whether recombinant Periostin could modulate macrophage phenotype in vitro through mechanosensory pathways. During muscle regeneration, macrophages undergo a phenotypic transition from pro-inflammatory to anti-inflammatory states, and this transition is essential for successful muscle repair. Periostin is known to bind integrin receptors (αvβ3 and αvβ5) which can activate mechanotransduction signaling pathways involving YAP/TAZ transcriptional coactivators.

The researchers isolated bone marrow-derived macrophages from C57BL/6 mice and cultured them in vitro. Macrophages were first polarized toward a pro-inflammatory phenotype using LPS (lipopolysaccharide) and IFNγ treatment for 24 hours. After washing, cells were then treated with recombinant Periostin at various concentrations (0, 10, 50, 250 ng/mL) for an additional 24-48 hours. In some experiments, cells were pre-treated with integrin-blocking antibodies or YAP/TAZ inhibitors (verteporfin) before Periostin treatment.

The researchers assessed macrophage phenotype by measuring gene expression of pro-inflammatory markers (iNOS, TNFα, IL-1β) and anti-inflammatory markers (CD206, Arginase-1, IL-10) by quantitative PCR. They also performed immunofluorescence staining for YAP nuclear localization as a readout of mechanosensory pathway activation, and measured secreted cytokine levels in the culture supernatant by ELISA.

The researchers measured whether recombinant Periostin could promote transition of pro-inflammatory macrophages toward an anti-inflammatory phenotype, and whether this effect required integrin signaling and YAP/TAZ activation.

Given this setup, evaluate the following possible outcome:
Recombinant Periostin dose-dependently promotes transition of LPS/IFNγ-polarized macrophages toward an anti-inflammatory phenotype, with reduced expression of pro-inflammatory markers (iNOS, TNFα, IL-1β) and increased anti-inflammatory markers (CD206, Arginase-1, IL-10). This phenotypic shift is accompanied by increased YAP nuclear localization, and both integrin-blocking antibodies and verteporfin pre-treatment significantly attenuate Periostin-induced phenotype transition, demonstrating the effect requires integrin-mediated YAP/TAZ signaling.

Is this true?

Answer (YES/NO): NO